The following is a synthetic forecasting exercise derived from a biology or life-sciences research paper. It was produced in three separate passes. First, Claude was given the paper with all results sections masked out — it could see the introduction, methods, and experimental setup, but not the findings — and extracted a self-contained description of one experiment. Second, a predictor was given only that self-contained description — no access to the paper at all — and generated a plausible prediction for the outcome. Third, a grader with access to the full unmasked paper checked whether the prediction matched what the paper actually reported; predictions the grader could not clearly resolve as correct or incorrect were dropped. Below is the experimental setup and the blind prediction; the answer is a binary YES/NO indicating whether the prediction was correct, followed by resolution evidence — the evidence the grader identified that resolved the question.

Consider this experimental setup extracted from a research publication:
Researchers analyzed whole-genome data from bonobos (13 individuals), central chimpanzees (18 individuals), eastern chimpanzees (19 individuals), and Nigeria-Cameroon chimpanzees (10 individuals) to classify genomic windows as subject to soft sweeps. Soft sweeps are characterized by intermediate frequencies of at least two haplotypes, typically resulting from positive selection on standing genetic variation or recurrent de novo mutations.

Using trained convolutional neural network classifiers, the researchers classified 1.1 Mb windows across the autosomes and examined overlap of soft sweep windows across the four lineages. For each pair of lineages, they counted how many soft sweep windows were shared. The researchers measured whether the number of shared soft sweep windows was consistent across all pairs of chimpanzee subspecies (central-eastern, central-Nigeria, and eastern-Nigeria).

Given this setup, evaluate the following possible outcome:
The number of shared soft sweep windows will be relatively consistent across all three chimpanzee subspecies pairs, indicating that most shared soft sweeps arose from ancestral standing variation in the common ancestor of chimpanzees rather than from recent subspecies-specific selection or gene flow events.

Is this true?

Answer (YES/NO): NO